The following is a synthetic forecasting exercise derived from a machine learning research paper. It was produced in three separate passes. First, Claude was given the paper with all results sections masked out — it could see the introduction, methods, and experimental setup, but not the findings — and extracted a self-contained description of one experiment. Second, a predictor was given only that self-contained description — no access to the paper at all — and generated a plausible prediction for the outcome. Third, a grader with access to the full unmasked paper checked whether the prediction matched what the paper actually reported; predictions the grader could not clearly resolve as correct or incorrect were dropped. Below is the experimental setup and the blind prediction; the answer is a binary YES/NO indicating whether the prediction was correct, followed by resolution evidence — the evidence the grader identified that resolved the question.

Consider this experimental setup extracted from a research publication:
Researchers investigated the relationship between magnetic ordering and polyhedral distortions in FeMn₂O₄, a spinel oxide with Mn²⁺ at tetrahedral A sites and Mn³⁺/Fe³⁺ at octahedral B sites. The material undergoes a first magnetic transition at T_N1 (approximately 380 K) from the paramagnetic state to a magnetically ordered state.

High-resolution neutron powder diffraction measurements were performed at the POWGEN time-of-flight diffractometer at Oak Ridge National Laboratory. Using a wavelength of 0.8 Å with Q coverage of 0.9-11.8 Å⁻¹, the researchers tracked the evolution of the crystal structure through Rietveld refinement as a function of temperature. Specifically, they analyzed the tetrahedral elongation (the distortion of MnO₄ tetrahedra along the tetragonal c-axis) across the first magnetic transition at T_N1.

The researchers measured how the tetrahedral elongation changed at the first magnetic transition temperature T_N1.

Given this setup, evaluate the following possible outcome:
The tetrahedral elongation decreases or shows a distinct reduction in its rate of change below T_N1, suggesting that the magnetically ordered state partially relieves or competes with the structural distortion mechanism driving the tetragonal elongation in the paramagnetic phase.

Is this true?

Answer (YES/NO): YES